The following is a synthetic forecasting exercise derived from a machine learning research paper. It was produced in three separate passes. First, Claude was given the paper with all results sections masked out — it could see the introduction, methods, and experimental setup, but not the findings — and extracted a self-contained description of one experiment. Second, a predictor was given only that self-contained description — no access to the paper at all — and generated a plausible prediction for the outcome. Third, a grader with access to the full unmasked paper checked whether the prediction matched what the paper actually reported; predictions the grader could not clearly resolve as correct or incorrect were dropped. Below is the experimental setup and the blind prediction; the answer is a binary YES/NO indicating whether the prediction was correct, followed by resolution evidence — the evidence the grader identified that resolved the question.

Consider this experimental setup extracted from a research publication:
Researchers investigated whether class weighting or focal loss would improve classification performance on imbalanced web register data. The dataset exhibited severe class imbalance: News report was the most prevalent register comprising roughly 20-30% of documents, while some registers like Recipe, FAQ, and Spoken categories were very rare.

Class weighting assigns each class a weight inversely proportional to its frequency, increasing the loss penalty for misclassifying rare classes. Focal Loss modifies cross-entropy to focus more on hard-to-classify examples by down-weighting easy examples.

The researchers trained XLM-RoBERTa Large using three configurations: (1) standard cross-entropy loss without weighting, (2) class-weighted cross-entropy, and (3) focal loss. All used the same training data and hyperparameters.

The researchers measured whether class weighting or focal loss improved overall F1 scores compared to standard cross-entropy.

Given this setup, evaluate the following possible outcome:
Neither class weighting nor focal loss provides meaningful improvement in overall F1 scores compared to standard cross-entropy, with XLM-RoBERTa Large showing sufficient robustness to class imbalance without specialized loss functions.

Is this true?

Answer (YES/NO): YES